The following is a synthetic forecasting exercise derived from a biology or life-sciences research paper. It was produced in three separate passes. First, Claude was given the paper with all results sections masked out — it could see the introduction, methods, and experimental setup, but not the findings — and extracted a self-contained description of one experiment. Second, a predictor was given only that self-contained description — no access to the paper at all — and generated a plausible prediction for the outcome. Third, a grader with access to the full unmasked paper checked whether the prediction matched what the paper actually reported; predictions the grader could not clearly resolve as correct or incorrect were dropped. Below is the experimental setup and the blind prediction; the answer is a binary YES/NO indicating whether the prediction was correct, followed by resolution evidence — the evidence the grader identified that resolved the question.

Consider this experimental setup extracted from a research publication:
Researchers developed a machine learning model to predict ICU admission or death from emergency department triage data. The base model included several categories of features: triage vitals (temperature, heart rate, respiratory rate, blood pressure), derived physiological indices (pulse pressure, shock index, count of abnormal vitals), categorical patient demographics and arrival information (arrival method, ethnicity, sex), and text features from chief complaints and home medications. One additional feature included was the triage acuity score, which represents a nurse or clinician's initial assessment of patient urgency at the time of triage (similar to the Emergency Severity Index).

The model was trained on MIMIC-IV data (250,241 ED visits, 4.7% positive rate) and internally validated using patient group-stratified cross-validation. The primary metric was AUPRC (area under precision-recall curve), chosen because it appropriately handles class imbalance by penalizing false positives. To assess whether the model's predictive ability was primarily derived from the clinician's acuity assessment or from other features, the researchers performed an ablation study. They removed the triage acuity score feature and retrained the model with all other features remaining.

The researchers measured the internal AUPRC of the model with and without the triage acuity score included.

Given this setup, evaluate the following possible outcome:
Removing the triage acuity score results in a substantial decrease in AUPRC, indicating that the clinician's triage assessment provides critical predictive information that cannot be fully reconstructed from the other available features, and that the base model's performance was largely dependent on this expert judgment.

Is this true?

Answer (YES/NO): NO